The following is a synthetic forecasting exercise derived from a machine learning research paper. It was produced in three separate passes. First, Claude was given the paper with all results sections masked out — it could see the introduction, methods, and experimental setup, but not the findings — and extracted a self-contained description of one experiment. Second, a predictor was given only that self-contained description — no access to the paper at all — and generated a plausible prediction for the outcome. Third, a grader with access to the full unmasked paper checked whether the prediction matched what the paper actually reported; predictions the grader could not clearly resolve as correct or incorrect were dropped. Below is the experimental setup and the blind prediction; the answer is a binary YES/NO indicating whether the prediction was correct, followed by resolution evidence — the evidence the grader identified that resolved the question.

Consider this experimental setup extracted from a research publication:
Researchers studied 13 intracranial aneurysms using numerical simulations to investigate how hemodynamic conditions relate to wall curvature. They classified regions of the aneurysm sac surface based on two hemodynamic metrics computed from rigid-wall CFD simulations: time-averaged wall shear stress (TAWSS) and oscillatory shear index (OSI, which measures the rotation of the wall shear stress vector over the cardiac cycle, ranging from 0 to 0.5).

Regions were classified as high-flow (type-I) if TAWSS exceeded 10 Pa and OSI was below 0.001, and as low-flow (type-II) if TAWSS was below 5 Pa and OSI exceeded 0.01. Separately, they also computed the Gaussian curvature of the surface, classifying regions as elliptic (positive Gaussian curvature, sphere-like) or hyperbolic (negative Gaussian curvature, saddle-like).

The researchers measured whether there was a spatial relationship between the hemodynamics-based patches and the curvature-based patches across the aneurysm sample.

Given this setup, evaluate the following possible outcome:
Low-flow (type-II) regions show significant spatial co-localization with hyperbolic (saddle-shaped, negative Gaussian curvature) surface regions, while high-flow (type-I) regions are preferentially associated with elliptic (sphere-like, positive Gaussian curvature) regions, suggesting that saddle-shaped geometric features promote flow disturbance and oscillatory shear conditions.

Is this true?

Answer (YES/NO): NO